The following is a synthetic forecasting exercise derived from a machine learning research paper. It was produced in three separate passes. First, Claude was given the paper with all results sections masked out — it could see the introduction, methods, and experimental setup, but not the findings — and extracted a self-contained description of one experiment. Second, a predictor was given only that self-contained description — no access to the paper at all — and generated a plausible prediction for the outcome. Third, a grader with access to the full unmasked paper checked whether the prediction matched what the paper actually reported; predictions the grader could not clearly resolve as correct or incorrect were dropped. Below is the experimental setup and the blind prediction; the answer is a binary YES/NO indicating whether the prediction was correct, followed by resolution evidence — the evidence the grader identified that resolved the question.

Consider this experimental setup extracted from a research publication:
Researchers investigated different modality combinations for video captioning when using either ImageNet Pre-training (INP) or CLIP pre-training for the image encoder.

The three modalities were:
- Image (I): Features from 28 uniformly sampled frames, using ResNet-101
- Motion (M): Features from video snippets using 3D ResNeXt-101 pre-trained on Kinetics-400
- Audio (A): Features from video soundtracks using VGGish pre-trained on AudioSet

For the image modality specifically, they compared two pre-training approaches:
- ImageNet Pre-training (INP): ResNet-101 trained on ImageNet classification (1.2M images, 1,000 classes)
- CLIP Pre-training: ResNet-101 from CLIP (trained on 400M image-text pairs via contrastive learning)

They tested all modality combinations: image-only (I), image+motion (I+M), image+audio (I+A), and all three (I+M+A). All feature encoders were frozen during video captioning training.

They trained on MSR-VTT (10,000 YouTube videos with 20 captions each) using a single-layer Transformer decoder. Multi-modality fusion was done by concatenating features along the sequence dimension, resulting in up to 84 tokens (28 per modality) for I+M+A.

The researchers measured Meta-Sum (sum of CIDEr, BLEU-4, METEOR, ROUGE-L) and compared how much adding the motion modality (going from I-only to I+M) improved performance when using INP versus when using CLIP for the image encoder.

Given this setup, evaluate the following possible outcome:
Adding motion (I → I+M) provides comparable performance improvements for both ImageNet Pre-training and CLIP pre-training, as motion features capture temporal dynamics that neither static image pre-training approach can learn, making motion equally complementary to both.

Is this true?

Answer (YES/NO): NO